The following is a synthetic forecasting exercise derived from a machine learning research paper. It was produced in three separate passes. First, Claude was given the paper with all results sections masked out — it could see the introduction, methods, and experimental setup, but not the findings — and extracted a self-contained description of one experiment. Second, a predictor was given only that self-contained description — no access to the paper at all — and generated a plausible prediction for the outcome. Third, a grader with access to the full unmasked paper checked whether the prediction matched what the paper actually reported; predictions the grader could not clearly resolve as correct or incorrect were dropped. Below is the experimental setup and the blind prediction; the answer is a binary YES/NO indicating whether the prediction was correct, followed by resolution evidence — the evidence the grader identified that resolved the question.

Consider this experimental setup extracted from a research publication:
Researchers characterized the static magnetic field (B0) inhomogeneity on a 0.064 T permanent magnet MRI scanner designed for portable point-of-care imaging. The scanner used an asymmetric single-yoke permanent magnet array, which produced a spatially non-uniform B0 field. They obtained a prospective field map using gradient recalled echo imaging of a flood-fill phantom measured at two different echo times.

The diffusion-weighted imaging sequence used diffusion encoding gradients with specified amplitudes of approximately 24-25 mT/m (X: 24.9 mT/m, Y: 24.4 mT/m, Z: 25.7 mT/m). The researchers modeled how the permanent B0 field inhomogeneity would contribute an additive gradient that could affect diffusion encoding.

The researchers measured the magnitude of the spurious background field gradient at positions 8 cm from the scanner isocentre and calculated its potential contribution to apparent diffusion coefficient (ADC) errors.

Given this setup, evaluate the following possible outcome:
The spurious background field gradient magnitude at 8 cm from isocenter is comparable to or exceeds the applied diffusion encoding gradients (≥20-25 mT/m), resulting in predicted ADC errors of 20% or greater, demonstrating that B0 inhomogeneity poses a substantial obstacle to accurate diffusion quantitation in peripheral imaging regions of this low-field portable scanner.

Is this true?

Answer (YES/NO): NO